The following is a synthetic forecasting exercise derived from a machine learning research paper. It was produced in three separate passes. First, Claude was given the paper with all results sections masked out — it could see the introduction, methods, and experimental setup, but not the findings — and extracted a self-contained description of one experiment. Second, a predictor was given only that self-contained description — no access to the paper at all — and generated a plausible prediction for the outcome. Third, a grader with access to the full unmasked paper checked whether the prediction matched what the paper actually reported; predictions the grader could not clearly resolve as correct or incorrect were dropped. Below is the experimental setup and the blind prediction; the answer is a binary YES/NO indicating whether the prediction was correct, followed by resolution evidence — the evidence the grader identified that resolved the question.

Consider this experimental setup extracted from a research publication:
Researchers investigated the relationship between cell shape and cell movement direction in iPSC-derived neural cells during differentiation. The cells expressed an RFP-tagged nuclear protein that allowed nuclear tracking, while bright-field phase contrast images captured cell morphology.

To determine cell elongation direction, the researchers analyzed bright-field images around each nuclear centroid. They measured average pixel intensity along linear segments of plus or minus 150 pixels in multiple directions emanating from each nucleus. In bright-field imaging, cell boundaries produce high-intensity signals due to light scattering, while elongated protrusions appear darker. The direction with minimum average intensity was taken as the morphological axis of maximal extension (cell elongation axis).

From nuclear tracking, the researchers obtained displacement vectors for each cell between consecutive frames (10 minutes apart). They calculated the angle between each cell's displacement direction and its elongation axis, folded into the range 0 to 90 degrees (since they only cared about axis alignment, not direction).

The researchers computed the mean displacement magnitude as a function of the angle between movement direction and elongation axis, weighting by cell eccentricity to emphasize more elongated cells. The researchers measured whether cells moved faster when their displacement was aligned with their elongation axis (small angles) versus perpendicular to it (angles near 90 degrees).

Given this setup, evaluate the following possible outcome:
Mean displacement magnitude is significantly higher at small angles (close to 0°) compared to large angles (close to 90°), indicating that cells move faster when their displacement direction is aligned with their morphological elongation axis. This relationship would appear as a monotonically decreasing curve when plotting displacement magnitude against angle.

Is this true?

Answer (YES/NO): YES